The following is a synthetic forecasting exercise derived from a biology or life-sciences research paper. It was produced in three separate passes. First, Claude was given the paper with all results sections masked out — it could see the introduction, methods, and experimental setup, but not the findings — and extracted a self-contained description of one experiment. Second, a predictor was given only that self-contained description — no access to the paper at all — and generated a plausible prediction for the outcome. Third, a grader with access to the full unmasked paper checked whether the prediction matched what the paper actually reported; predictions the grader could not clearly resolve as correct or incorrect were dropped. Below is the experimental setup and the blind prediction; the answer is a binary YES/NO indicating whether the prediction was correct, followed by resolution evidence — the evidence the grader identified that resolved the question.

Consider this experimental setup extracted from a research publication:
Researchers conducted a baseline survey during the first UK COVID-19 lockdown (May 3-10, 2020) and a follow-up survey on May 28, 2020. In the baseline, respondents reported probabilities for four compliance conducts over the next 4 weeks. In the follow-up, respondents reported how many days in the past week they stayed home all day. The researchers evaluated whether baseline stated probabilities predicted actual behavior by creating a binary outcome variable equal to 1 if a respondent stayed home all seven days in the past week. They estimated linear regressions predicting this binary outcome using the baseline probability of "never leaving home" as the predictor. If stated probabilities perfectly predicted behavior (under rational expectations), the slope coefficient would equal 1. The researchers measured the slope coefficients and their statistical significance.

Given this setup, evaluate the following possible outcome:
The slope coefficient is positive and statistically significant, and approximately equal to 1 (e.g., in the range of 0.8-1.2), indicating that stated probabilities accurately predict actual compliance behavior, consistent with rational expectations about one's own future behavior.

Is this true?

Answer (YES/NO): NO